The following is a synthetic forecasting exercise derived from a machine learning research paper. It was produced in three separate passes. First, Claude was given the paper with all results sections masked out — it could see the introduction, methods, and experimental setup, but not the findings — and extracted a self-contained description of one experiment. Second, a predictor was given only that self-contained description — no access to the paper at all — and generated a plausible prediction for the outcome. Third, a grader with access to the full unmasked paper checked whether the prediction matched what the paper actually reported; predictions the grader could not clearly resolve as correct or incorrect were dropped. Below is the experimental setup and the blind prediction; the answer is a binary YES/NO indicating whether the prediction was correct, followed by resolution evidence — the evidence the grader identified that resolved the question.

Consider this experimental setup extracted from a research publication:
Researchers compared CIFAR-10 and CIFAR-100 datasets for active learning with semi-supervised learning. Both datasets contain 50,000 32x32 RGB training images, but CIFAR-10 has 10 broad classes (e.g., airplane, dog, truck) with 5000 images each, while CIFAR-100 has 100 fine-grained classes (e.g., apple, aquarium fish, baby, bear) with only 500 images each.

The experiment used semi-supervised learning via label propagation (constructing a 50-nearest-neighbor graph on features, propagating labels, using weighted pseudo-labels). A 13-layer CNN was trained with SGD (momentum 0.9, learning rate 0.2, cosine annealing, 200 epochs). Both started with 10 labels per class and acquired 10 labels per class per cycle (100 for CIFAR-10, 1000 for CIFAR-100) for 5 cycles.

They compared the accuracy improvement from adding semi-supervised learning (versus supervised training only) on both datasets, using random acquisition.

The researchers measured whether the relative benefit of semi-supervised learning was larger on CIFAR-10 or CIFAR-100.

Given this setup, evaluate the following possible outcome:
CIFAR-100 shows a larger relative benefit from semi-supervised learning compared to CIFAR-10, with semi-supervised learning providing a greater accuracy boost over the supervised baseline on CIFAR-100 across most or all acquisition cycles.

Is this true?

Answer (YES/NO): NO